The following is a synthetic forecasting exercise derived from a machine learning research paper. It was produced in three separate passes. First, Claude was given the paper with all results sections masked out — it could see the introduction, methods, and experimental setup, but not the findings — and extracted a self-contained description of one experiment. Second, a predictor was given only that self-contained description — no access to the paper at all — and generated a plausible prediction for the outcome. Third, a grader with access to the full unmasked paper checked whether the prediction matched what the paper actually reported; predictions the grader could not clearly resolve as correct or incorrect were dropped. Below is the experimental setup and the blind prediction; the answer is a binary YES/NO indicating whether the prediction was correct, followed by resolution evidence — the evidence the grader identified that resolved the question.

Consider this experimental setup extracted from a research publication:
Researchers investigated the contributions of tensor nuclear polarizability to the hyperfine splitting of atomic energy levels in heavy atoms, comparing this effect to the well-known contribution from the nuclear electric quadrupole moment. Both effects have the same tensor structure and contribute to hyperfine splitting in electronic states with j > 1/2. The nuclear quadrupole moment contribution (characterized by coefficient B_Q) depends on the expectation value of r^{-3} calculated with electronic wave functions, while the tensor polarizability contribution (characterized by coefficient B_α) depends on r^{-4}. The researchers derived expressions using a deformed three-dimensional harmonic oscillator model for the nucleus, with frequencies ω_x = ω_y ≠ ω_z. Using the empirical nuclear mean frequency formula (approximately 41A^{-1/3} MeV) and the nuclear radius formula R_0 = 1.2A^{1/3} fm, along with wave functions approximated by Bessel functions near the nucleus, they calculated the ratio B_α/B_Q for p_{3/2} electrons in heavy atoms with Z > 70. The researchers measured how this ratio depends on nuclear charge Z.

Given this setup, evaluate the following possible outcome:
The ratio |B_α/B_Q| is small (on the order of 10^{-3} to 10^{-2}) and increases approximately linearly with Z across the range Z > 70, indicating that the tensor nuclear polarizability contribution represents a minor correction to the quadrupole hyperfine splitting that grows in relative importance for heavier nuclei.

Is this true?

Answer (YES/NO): NO